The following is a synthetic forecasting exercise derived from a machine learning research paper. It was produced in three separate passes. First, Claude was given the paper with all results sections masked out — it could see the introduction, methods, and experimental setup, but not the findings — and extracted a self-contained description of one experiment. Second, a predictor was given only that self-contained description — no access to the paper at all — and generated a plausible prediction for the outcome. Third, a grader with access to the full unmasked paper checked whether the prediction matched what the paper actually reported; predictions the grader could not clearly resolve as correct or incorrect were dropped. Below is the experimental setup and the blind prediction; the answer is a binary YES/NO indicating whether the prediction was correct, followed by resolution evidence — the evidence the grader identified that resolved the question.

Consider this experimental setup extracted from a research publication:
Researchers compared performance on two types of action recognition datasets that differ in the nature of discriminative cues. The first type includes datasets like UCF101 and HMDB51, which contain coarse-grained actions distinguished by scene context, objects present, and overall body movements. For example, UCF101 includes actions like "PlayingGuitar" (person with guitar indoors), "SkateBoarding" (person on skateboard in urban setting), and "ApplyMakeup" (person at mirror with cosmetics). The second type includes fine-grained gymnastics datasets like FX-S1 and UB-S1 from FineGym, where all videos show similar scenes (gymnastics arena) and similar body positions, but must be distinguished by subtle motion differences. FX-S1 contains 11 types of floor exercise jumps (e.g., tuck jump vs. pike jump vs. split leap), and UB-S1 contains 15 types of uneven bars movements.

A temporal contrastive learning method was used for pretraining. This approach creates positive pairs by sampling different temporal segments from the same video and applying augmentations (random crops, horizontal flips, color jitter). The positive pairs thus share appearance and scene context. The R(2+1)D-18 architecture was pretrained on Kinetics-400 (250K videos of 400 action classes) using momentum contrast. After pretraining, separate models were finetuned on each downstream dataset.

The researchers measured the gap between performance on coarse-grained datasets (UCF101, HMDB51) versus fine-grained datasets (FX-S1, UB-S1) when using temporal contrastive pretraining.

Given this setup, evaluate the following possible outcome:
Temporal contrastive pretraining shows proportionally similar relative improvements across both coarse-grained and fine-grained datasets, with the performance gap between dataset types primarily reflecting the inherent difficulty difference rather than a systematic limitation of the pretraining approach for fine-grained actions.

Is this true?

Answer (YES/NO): NO